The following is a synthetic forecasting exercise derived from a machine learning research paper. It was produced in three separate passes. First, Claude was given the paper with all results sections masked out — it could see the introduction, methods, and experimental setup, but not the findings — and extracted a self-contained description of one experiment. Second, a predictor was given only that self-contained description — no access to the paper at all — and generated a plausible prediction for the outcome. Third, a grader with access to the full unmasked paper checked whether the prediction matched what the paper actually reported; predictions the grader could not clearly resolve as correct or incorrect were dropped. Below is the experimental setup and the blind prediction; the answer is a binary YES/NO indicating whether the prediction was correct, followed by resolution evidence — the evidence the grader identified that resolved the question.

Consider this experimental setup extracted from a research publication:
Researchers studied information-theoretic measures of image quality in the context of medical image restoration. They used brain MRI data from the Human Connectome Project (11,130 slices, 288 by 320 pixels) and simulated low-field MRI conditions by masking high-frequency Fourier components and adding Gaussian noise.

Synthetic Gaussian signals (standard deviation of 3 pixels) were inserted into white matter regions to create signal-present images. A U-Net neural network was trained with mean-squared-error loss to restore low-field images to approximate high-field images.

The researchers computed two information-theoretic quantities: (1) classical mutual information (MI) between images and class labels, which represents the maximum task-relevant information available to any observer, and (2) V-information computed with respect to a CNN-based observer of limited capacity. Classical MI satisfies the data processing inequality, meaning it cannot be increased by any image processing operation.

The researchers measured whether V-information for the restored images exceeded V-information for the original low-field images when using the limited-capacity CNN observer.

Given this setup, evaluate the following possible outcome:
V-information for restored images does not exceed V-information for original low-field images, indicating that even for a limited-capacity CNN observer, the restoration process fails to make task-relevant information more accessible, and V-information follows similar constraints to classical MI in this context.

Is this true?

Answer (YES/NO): NO